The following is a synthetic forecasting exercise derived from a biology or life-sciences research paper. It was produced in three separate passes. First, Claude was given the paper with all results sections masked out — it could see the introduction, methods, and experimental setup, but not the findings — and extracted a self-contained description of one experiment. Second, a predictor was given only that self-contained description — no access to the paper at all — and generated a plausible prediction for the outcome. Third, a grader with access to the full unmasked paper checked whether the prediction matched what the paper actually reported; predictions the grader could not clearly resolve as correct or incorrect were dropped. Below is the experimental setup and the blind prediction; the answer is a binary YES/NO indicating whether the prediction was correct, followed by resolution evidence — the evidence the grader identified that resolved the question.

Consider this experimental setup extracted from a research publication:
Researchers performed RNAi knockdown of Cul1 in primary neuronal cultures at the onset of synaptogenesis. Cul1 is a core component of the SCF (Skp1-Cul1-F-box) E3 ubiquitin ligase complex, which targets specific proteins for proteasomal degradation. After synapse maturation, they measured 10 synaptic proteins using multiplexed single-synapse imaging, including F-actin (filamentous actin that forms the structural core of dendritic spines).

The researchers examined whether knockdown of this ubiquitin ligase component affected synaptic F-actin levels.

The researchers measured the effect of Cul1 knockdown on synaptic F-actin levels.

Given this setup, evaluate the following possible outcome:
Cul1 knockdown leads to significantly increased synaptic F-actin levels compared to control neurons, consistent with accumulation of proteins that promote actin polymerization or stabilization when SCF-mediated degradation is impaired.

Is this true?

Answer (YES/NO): YES